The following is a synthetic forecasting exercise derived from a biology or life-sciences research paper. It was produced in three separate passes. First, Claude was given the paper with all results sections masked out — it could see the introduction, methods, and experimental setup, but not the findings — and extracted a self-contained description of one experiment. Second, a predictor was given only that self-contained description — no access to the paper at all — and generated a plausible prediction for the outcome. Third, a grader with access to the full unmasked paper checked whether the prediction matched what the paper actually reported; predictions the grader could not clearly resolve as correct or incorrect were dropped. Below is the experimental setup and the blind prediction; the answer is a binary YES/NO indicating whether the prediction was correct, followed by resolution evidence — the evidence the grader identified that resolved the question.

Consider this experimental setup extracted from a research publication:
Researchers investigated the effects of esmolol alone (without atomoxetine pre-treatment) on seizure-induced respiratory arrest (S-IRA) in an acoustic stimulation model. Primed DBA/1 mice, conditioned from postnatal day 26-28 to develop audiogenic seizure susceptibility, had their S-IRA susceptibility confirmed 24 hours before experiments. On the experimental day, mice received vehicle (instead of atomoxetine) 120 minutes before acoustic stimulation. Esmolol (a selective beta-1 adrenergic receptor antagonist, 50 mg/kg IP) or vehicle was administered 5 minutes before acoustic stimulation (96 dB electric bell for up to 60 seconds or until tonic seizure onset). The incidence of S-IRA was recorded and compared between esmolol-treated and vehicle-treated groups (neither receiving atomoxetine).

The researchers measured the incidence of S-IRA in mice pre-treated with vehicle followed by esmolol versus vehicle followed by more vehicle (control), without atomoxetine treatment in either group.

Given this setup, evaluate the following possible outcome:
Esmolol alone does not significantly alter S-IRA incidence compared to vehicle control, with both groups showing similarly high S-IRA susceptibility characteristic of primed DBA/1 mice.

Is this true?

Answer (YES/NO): YES